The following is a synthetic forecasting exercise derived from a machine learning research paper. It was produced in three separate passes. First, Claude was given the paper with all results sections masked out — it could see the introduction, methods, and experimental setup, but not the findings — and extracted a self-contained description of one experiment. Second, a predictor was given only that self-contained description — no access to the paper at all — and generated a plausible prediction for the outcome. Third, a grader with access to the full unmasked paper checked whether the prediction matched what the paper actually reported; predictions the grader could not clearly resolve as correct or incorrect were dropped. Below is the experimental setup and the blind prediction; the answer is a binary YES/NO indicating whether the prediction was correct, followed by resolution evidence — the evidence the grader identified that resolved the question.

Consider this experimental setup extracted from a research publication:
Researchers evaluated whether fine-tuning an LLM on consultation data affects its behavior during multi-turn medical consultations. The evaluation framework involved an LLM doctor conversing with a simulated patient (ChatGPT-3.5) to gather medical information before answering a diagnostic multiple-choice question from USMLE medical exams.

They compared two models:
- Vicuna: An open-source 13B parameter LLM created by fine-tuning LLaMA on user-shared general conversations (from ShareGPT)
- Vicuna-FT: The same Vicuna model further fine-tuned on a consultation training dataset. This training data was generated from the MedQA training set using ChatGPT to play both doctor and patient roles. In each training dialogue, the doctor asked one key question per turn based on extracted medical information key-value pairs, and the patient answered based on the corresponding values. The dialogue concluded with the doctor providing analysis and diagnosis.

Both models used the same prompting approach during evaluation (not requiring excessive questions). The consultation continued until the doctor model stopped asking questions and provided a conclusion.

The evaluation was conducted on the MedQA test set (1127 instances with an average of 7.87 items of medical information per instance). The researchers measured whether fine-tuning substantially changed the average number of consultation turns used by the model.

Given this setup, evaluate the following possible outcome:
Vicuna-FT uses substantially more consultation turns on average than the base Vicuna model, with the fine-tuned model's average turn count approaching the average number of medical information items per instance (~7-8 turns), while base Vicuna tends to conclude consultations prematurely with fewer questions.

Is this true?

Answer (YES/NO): NO